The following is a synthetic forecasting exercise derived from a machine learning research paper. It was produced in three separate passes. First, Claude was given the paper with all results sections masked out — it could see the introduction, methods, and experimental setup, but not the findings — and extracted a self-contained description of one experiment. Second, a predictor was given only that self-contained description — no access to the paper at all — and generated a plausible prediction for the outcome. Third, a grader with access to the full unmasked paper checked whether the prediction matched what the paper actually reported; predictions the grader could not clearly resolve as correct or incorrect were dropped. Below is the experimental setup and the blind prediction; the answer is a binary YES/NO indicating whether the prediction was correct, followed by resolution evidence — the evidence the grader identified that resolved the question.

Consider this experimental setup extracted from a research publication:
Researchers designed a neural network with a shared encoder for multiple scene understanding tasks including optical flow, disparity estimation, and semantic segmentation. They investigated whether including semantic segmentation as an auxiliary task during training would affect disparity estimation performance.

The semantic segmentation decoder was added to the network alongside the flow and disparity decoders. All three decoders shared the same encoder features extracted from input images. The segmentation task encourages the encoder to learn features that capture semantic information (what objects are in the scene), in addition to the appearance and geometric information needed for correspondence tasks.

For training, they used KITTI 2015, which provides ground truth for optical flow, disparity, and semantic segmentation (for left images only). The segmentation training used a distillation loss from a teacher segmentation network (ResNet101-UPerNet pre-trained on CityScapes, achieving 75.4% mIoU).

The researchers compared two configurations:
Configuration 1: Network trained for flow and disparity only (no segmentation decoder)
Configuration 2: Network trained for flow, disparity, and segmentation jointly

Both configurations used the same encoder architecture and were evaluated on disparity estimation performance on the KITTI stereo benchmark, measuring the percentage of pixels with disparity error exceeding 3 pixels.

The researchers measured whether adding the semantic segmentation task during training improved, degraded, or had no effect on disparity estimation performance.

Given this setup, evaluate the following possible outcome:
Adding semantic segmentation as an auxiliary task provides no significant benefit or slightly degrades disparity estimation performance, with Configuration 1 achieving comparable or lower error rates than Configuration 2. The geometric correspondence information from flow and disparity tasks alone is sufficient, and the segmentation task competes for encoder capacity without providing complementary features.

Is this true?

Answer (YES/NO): NO